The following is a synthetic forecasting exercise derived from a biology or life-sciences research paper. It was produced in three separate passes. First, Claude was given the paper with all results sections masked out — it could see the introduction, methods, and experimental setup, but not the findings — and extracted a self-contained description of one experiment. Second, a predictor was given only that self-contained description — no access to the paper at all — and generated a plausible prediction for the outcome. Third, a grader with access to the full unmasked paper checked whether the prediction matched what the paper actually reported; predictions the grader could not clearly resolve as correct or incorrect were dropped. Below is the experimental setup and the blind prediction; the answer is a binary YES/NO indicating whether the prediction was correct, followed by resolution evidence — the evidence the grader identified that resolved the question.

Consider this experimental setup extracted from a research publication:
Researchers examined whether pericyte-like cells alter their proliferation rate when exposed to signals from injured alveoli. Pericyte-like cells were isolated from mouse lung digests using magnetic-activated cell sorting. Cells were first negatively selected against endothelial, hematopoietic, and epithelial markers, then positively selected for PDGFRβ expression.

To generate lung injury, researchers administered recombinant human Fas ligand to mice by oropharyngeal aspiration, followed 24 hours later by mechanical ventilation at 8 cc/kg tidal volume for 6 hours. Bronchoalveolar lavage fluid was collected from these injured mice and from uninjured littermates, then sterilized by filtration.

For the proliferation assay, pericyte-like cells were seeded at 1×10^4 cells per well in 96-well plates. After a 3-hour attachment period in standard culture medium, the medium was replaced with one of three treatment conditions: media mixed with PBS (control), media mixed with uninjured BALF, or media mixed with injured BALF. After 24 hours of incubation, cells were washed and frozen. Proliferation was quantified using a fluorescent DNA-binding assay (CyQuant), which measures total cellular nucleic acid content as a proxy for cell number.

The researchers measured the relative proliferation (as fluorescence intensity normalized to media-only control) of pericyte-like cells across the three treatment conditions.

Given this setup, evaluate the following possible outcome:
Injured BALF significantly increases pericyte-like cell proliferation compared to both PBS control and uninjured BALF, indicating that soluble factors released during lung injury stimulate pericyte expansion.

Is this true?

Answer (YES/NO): NO